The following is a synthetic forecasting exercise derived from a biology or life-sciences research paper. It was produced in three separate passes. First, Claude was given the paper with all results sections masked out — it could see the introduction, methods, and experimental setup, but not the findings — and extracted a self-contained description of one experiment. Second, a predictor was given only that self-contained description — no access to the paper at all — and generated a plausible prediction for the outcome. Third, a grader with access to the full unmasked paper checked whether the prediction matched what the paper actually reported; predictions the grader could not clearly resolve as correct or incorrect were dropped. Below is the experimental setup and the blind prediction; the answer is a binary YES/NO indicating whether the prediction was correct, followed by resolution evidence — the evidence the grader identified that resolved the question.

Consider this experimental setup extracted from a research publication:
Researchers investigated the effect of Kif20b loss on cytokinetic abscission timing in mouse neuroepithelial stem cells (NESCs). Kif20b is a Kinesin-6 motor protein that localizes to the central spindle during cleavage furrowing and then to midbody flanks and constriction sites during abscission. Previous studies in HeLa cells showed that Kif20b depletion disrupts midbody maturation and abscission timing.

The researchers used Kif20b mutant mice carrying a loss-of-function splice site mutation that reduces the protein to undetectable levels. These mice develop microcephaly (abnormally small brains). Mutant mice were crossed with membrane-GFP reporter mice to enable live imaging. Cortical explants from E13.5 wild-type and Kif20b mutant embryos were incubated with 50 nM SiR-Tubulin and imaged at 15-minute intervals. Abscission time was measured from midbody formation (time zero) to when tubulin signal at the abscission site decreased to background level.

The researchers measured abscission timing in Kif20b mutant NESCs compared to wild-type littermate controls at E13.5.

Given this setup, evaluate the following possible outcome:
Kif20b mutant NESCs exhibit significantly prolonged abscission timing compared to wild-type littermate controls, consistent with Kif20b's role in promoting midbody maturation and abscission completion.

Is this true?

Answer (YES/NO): NO